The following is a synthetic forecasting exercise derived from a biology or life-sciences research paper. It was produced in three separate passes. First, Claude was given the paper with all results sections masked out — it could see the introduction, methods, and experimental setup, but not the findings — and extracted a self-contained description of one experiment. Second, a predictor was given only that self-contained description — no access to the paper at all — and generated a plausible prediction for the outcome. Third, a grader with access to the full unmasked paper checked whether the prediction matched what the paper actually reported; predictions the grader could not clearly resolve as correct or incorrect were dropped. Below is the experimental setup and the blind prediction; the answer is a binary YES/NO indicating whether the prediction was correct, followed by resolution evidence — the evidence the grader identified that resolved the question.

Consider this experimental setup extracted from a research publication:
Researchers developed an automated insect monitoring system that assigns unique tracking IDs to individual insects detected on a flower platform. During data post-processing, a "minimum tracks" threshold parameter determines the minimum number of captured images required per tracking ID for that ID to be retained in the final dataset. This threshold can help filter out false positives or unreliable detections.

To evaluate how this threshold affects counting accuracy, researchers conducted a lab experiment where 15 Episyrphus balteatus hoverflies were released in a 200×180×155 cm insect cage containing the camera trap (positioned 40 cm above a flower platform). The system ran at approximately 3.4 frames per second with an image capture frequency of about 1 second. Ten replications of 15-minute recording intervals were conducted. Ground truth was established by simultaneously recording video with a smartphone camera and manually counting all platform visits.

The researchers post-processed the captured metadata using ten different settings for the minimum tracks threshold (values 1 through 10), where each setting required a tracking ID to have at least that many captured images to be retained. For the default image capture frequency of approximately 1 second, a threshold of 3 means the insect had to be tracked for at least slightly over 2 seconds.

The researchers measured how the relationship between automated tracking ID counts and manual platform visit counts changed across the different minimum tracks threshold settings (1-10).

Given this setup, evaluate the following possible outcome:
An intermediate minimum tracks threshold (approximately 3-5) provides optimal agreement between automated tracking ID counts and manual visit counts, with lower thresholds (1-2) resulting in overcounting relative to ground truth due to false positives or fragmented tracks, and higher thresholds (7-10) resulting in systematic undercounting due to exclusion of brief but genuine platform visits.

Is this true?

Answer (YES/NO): NO